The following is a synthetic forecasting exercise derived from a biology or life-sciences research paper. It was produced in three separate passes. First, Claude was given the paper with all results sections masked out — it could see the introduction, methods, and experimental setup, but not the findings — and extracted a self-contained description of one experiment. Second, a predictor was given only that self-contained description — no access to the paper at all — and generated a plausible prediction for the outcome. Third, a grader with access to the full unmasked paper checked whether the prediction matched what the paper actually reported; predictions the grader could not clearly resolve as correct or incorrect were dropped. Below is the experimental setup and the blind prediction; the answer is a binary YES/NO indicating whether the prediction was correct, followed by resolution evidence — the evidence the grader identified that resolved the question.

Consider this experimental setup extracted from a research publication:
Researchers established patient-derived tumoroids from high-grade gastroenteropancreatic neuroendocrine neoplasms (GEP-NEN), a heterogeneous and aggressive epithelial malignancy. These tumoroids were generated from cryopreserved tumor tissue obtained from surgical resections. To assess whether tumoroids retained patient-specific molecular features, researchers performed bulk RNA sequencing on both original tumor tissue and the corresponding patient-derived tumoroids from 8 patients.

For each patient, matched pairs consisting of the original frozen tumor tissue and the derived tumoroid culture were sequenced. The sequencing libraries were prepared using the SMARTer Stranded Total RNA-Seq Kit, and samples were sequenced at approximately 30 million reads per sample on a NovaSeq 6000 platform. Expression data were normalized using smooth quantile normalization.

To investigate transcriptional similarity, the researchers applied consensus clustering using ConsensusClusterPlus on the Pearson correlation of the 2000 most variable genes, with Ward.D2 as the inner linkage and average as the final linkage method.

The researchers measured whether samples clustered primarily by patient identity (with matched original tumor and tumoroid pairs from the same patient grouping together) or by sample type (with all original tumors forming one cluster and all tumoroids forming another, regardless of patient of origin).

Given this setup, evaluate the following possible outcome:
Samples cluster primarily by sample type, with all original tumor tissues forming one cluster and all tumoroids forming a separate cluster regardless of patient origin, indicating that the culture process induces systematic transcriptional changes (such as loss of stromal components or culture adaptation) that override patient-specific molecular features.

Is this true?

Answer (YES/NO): NO